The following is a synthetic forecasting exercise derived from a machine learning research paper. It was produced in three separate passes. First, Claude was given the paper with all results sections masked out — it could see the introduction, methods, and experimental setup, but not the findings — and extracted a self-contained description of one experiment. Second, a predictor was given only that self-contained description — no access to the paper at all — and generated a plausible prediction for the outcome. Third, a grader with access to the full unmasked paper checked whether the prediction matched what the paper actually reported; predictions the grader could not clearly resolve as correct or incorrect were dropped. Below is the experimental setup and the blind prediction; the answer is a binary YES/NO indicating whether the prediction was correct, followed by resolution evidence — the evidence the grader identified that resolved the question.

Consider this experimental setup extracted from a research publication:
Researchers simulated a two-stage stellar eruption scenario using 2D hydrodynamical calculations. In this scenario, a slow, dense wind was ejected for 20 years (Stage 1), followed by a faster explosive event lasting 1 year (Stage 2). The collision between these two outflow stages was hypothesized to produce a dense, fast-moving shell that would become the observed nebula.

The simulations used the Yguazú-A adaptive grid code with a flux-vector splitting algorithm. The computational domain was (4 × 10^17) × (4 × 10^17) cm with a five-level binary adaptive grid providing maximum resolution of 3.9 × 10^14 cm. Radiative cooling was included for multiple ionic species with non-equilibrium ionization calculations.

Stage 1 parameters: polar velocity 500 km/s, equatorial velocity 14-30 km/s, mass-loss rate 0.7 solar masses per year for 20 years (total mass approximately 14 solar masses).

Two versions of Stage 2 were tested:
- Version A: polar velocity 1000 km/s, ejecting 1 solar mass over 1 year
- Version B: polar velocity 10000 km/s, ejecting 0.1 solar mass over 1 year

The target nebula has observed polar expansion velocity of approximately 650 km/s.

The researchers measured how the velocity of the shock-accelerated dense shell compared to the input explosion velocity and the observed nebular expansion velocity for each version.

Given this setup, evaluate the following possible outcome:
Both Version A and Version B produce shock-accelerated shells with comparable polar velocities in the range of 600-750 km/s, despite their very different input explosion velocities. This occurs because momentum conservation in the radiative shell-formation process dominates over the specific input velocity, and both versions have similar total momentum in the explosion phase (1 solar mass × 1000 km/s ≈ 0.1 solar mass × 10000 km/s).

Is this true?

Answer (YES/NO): NO